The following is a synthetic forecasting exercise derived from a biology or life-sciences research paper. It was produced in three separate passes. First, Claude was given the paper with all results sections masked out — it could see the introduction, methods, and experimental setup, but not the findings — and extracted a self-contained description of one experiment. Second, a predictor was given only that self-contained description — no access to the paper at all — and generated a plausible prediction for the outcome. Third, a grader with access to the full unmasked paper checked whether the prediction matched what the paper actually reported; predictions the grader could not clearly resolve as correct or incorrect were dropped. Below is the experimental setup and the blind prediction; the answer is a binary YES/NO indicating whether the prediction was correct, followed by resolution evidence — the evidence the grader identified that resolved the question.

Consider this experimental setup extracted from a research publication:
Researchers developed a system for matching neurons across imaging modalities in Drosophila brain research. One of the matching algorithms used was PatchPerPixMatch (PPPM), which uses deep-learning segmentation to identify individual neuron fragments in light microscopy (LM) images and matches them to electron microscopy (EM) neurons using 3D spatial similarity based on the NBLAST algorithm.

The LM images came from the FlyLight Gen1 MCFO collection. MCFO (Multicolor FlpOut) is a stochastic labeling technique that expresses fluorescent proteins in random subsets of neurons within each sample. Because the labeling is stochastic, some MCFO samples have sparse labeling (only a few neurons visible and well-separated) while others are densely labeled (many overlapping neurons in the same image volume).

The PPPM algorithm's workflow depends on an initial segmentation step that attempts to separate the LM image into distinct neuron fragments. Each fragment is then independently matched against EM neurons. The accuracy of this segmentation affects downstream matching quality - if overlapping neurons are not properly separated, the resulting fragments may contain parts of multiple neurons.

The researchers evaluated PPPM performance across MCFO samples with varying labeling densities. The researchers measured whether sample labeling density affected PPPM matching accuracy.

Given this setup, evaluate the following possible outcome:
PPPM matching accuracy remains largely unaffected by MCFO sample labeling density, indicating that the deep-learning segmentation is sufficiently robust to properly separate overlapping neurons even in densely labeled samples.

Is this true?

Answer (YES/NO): NO